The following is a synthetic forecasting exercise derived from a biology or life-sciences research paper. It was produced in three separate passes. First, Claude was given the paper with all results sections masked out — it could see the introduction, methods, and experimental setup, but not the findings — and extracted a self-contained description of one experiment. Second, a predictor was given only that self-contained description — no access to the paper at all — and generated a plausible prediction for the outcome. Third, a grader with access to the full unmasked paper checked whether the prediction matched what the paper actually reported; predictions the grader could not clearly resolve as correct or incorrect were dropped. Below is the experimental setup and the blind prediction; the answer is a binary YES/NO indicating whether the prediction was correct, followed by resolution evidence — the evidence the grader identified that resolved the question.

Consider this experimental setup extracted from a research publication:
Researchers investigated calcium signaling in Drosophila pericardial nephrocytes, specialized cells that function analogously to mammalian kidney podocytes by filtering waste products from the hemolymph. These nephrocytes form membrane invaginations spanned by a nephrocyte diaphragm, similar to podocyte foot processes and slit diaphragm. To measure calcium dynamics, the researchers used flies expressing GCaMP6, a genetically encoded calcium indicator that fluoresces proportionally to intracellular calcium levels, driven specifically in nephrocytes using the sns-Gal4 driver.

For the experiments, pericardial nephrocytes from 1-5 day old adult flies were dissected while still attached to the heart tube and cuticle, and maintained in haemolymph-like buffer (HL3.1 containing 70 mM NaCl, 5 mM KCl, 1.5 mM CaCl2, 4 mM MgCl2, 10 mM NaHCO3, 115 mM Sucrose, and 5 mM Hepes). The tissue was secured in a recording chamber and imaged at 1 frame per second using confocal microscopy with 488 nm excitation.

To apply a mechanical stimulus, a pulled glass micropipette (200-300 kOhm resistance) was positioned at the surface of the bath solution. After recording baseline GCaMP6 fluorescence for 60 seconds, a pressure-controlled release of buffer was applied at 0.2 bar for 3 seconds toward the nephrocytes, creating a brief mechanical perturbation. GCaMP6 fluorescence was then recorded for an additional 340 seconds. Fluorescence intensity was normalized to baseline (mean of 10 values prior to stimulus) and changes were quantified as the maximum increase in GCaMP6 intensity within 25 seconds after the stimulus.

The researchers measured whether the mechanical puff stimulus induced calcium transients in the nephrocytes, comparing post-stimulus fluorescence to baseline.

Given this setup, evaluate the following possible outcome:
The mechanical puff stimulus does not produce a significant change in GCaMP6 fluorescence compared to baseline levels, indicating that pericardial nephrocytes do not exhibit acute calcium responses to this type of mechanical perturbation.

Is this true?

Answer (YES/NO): NO